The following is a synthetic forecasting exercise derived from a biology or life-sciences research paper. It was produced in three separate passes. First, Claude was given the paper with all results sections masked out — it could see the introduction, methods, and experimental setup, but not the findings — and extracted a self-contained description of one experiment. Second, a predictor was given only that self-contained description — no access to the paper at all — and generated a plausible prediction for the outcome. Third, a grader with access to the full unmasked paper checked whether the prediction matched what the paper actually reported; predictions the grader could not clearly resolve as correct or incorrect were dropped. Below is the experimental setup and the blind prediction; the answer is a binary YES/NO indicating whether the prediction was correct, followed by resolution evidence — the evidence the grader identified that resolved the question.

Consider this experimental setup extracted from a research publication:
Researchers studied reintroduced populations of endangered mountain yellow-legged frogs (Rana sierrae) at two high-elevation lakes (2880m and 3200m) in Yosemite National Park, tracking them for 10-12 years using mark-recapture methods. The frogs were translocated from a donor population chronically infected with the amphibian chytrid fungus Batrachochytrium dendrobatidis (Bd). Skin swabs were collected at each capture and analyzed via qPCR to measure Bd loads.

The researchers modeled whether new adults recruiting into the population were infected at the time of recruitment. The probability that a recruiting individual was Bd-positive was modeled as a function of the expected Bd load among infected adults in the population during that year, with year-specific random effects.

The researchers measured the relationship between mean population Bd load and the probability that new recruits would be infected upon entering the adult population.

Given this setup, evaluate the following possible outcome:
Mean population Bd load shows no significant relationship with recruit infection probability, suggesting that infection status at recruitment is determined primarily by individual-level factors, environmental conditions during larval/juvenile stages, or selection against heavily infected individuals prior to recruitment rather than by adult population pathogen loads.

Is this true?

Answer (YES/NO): NO